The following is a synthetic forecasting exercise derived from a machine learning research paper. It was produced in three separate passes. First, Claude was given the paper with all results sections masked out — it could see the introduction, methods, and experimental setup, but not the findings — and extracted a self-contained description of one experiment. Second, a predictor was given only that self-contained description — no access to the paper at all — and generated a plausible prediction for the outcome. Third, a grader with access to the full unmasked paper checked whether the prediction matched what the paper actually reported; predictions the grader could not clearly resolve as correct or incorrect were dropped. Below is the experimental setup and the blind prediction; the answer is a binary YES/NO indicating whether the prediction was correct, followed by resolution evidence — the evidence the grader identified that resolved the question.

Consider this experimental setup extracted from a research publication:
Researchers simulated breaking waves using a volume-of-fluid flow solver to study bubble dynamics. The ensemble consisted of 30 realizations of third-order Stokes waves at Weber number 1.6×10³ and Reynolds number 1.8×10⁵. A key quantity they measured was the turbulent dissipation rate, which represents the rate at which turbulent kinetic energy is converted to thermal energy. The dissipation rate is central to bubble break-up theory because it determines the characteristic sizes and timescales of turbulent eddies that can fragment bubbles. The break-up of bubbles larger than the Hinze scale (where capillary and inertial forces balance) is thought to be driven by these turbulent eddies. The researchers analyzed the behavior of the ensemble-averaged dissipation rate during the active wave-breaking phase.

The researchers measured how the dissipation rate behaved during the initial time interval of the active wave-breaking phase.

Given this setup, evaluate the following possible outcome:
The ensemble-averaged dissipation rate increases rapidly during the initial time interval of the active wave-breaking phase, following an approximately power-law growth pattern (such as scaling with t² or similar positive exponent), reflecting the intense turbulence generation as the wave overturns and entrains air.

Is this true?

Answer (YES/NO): NO